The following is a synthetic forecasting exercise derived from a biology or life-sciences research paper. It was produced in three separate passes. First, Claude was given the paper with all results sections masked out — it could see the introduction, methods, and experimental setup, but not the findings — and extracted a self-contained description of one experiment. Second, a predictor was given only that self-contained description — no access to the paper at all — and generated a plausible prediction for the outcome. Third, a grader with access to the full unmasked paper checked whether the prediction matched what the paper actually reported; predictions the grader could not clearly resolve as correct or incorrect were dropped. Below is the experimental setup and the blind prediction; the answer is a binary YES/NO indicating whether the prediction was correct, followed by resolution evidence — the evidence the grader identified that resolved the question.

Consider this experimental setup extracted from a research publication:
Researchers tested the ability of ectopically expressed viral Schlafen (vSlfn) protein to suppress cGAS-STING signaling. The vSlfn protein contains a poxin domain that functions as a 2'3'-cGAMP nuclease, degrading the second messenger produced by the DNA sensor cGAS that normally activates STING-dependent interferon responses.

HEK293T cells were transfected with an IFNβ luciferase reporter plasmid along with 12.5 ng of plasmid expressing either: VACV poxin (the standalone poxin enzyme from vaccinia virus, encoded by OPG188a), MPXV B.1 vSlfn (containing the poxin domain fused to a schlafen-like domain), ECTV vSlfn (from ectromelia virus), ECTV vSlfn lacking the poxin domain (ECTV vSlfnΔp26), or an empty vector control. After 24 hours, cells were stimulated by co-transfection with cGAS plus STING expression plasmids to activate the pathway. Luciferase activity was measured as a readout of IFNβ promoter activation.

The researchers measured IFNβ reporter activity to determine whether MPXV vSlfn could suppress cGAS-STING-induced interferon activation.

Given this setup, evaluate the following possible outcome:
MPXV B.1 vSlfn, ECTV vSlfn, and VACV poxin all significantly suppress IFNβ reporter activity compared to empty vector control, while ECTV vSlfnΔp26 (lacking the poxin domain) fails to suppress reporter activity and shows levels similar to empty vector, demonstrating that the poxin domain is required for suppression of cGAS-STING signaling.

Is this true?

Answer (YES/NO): YES